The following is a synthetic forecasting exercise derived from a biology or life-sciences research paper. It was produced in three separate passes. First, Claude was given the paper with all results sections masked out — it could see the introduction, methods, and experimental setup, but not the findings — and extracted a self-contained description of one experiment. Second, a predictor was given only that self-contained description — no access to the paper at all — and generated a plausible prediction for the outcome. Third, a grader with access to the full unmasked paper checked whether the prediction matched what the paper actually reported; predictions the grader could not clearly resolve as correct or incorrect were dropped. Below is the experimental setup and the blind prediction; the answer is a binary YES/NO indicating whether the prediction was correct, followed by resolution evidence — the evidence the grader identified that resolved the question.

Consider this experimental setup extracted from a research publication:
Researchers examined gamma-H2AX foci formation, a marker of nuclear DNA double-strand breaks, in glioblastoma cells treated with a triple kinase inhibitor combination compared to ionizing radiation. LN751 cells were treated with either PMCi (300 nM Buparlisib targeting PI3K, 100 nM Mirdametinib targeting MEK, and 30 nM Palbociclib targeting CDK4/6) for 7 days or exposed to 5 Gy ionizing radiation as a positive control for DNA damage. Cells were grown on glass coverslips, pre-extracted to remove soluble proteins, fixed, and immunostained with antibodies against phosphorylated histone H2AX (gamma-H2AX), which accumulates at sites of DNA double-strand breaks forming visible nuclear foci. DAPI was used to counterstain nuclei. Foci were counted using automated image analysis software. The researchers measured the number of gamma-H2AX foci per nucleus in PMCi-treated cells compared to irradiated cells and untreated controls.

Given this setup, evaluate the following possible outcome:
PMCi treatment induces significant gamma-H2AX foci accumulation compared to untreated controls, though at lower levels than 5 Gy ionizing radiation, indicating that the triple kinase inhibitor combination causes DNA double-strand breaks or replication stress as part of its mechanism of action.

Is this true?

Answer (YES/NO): NO